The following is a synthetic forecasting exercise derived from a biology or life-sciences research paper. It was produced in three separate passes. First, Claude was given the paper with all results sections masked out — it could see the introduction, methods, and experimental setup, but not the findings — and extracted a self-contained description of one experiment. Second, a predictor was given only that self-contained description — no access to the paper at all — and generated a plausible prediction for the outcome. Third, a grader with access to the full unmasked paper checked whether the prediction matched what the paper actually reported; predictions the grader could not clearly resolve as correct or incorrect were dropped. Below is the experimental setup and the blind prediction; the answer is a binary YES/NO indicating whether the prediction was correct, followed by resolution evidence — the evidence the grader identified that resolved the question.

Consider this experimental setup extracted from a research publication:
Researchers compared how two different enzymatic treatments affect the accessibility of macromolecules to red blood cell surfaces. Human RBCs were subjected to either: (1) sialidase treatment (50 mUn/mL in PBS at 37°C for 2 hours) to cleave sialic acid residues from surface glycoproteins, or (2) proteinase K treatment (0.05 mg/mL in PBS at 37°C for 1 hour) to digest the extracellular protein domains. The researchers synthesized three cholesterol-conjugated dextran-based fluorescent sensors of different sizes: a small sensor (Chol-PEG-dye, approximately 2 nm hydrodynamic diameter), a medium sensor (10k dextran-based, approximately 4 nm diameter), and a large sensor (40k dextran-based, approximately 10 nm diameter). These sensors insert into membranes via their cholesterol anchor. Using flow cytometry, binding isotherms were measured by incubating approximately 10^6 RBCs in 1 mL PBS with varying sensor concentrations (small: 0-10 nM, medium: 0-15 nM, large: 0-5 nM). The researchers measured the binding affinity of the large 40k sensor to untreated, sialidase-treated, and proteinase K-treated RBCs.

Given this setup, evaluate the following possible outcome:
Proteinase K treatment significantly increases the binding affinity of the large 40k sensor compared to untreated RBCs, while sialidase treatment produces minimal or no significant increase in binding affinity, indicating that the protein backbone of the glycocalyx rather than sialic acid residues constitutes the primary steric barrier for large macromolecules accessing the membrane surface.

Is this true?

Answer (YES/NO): NO